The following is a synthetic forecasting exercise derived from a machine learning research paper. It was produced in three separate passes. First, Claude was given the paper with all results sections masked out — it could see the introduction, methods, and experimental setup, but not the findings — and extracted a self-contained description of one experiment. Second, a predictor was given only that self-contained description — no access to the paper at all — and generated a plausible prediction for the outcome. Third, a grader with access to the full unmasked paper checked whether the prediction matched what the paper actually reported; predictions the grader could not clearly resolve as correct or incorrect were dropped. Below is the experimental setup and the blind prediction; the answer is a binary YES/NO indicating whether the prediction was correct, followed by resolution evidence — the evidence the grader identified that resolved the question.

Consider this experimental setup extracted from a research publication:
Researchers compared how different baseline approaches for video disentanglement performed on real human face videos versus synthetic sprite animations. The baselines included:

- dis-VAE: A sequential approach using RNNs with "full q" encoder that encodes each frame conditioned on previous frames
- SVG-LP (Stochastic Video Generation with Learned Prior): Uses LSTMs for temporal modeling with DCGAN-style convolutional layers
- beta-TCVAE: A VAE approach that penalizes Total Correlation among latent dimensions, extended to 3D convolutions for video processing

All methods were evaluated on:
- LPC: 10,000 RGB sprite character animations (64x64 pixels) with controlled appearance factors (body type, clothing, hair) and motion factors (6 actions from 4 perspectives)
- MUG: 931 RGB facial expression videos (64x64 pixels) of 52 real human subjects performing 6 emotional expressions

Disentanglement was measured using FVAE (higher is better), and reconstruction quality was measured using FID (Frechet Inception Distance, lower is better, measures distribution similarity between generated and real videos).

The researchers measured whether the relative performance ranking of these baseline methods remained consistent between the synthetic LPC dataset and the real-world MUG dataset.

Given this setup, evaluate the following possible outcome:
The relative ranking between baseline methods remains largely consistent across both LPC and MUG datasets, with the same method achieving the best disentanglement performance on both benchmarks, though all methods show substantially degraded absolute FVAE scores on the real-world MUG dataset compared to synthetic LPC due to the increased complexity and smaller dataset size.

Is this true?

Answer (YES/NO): NO